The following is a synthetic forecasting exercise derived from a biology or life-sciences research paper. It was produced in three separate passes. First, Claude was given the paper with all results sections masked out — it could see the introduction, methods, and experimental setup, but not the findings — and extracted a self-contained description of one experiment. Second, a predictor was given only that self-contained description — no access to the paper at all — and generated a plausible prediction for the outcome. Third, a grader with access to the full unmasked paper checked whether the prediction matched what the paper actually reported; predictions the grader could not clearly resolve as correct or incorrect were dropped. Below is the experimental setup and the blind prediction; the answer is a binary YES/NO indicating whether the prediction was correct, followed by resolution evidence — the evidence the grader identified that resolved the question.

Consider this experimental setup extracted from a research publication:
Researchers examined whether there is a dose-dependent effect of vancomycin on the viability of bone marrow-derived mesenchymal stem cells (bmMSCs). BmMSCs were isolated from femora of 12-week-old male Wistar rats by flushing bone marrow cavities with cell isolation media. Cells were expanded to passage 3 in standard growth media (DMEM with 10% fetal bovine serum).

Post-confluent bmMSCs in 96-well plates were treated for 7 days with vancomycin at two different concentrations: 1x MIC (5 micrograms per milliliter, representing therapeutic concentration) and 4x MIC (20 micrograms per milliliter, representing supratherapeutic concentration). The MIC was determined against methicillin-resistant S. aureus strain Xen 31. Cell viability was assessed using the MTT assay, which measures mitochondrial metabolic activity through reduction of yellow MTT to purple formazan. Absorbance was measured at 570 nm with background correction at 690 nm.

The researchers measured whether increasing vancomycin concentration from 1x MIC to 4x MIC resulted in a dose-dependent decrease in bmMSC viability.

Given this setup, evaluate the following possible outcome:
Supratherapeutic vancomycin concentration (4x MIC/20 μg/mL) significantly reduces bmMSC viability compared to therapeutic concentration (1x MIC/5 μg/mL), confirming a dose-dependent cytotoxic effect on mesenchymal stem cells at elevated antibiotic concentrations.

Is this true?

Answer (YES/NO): NO